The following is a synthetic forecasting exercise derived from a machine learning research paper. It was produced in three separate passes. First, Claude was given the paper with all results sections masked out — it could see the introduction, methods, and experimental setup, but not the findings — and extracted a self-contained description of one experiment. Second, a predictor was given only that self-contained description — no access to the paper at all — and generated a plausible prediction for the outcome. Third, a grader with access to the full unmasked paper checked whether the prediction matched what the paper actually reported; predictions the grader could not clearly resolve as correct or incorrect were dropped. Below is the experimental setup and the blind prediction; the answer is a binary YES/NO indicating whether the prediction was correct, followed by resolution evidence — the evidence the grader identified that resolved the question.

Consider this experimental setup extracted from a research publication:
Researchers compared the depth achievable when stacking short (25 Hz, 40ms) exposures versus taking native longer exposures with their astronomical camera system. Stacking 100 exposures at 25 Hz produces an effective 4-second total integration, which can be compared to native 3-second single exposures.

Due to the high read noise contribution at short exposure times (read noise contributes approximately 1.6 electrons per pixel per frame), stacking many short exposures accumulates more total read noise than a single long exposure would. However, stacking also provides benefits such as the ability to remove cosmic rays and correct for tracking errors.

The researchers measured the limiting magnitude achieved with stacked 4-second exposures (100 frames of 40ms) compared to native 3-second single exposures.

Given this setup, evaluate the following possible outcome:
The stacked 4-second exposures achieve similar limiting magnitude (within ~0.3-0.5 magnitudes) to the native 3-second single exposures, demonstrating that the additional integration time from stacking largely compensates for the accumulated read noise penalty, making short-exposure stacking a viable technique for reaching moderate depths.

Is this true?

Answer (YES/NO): NO